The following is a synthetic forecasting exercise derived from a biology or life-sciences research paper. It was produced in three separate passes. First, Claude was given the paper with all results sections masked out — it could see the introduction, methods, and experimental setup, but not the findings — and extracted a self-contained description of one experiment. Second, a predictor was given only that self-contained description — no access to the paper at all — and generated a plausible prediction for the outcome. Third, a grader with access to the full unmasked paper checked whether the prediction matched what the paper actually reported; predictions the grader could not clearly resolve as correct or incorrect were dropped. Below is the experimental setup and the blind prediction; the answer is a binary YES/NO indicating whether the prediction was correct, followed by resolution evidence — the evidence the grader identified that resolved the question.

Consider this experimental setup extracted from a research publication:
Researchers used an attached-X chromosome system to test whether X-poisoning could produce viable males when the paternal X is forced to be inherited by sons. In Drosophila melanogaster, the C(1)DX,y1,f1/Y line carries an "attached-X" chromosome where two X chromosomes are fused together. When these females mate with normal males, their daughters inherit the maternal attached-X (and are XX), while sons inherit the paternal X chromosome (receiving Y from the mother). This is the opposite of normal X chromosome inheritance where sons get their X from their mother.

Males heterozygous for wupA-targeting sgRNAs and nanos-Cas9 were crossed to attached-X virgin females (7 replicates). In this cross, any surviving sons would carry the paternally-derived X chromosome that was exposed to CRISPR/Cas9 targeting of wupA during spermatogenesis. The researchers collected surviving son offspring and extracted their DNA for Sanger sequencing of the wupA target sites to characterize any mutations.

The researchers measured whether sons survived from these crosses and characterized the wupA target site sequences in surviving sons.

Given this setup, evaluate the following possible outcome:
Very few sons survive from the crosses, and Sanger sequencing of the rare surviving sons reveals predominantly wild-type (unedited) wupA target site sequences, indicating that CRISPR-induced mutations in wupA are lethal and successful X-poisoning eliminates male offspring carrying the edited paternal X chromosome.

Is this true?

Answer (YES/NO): YES